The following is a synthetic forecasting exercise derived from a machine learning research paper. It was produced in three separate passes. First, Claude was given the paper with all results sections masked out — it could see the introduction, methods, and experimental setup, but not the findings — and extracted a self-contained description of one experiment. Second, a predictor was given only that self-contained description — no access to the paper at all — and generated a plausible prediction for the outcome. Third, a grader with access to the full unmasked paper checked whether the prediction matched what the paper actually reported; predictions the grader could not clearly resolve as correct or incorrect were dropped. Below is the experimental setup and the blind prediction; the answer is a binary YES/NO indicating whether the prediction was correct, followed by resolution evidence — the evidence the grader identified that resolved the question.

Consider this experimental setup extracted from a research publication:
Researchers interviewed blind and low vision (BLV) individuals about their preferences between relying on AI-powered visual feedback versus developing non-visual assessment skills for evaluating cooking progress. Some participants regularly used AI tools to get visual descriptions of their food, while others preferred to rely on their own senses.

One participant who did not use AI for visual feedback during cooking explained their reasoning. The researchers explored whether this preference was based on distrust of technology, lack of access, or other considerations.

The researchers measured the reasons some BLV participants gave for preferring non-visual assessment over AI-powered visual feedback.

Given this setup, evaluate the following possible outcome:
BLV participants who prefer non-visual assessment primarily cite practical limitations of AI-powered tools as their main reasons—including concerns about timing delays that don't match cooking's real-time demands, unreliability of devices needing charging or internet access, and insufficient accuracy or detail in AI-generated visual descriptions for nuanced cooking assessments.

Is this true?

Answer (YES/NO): NO